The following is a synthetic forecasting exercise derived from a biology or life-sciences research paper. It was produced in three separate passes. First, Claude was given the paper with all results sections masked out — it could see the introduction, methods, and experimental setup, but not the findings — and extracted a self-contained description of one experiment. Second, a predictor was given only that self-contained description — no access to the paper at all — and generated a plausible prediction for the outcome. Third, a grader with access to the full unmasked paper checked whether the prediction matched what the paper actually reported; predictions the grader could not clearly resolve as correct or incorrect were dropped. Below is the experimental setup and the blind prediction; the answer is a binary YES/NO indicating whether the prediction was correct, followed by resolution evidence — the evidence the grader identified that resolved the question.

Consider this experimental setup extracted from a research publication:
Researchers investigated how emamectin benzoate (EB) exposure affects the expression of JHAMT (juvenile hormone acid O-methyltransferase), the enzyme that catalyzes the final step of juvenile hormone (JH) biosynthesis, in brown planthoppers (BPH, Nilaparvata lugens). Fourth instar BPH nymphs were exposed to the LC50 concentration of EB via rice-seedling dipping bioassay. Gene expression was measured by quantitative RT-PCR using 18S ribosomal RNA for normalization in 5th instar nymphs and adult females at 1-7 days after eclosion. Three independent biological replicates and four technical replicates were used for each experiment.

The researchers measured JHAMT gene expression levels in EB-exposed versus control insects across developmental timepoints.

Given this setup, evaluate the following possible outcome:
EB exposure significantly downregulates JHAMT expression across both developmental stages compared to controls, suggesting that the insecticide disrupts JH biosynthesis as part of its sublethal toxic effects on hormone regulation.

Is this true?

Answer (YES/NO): NO